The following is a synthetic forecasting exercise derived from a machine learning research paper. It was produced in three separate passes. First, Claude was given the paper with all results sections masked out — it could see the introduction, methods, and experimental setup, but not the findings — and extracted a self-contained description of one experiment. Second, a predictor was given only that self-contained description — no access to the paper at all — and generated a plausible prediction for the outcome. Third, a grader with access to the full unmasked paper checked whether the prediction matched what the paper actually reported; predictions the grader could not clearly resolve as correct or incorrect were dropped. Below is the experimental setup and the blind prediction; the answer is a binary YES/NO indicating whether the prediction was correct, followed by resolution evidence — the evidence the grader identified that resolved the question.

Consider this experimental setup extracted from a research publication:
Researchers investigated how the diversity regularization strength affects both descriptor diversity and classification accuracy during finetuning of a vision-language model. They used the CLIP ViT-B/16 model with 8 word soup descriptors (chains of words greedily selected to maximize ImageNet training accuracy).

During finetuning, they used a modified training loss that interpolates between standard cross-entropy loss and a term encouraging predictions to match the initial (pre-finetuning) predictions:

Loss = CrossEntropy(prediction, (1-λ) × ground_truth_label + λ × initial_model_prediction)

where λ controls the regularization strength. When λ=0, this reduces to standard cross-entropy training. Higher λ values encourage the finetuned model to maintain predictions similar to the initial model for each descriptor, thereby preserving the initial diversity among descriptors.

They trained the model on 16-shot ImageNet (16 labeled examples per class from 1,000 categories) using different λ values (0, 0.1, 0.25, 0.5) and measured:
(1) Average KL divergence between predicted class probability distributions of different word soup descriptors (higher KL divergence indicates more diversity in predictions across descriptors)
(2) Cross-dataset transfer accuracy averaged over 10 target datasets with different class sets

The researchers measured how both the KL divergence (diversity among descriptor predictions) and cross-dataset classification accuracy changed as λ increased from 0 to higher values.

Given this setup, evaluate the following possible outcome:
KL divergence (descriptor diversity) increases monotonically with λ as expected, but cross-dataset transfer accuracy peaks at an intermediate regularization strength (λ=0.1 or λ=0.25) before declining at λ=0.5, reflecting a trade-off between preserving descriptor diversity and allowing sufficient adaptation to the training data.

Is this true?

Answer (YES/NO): NO